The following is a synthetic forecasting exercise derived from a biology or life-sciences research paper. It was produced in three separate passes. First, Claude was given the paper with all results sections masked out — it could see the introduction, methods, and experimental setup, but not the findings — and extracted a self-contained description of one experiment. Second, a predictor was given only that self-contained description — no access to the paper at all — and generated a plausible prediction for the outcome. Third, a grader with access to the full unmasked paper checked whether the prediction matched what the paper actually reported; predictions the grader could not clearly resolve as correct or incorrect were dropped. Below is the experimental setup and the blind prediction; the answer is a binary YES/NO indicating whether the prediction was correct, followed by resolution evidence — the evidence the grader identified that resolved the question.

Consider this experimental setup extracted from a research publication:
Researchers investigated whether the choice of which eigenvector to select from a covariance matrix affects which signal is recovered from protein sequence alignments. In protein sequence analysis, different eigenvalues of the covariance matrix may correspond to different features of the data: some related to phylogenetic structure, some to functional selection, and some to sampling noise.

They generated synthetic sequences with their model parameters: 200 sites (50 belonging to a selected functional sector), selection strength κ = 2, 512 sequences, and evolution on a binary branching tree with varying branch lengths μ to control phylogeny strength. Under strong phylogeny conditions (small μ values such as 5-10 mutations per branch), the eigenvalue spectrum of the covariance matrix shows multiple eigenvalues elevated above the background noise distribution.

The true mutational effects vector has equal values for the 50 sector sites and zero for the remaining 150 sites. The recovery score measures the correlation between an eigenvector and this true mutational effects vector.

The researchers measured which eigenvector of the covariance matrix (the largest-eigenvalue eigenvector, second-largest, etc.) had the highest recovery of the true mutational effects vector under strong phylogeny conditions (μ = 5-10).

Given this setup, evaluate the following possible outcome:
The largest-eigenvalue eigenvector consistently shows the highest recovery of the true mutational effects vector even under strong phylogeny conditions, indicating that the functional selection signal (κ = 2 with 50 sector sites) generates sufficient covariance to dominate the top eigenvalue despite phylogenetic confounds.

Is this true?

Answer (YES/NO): NO